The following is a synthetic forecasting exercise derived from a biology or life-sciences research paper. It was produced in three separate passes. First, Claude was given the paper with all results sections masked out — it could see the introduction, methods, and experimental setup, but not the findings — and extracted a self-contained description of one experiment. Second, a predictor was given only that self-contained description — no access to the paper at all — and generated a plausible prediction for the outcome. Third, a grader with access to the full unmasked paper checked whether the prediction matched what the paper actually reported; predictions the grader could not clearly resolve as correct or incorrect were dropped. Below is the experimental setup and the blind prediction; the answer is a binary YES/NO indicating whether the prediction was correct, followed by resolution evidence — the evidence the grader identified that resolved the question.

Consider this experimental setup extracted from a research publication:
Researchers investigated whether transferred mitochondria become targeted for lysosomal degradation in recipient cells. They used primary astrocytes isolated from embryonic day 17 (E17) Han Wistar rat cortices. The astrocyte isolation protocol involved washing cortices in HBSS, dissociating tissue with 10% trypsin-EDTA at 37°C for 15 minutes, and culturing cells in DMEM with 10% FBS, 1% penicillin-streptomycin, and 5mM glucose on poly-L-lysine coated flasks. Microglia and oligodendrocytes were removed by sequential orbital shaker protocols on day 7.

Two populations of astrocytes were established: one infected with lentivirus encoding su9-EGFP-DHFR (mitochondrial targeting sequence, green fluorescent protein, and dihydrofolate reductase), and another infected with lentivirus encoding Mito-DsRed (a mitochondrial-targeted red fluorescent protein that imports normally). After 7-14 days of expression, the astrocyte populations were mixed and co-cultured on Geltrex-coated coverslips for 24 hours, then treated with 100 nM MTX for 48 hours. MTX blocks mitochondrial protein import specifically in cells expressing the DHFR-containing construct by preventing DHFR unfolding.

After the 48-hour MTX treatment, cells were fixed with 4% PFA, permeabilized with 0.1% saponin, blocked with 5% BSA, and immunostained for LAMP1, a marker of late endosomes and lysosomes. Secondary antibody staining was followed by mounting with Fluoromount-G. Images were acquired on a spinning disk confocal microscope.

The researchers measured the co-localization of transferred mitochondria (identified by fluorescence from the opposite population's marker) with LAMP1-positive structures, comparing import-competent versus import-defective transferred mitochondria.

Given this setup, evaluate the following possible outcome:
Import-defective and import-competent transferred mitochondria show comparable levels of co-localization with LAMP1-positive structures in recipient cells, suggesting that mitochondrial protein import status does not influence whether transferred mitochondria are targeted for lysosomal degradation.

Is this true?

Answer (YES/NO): YES